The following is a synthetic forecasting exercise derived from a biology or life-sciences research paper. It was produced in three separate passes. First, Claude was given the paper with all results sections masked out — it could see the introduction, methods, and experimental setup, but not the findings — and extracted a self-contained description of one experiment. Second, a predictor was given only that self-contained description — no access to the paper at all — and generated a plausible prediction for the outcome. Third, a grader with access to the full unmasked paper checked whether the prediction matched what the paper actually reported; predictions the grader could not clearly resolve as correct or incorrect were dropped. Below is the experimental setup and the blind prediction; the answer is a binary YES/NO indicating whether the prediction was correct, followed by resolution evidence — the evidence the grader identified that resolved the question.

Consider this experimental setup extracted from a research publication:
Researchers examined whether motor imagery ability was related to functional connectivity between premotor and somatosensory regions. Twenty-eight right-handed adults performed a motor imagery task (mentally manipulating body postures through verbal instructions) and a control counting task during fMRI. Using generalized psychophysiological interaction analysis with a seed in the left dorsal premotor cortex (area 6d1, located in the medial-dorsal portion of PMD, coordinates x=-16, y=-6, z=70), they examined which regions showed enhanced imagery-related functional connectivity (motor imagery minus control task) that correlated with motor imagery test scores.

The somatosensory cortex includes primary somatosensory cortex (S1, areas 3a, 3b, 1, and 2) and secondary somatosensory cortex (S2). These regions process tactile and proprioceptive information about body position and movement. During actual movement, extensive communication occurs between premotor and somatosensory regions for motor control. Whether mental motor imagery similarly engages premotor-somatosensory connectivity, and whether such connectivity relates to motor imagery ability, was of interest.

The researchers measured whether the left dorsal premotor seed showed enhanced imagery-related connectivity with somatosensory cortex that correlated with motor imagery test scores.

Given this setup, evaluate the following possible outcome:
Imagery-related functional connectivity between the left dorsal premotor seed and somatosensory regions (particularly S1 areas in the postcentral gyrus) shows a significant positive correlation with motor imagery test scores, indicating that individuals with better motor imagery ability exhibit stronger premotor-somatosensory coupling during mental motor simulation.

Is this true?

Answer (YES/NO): NO